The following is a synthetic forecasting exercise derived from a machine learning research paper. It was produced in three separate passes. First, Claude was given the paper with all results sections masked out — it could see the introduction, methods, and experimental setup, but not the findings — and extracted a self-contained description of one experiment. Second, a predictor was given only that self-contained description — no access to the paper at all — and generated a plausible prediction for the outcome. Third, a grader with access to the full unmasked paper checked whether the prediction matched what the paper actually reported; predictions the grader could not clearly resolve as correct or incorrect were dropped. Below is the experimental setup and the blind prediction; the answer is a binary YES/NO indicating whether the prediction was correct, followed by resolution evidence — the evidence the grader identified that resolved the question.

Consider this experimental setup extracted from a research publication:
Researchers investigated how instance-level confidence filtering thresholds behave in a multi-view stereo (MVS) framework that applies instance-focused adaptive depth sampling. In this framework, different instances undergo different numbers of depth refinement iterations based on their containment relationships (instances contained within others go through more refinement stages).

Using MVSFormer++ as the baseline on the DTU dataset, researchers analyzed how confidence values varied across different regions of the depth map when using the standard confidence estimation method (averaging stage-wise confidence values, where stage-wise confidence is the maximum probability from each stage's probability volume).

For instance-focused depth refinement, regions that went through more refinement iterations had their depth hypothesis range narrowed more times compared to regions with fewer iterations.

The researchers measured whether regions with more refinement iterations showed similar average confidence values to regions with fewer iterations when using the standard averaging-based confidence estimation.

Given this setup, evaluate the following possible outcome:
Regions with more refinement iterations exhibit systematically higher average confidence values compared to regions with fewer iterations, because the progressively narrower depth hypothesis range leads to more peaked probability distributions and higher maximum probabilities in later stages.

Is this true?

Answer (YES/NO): NO